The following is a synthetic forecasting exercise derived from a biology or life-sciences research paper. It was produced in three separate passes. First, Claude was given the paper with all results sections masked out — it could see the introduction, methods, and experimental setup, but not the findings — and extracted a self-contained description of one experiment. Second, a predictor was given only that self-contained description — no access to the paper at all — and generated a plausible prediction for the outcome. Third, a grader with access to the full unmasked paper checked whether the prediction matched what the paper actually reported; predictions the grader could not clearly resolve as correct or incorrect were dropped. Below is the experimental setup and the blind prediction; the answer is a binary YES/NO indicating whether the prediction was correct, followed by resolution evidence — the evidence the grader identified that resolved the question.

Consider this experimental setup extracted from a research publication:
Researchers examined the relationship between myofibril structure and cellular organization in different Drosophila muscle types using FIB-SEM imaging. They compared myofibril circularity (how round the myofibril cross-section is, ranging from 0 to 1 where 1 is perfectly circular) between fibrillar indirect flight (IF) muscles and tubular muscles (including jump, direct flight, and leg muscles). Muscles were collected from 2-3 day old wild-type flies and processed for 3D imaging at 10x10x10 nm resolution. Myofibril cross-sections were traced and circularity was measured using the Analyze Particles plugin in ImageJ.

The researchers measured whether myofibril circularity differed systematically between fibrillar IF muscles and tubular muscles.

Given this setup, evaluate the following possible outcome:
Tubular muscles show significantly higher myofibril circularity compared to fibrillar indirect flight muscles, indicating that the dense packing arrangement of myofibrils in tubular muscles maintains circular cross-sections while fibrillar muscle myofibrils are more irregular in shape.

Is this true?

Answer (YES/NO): NO